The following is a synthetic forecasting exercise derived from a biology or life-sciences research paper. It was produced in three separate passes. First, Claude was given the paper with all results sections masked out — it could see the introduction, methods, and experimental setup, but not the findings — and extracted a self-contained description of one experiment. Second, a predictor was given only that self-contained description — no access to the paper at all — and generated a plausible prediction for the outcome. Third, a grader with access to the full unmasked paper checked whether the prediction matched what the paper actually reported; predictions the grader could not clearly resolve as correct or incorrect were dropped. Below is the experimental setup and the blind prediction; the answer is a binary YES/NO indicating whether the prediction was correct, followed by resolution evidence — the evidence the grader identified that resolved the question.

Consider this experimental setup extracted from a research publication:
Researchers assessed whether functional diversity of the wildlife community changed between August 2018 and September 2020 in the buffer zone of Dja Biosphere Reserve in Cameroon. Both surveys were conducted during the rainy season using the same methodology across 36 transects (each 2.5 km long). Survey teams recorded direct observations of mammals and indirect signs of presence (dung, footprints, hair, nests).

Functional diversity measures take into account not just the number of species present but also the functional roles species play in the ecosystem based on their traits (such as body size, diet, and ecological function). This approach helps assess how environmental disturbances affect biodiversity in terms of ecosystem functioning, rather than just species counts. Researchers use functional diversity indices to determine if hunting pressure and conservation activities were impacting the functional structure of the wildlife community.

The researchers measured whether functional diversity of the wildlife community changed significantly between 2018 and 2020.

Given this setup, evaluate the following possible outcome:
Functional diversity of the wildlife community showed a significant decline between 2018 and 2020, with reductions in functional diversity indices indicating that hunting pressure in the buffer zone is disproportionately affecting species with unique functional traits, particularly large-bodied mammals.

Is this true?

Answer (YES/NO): NO